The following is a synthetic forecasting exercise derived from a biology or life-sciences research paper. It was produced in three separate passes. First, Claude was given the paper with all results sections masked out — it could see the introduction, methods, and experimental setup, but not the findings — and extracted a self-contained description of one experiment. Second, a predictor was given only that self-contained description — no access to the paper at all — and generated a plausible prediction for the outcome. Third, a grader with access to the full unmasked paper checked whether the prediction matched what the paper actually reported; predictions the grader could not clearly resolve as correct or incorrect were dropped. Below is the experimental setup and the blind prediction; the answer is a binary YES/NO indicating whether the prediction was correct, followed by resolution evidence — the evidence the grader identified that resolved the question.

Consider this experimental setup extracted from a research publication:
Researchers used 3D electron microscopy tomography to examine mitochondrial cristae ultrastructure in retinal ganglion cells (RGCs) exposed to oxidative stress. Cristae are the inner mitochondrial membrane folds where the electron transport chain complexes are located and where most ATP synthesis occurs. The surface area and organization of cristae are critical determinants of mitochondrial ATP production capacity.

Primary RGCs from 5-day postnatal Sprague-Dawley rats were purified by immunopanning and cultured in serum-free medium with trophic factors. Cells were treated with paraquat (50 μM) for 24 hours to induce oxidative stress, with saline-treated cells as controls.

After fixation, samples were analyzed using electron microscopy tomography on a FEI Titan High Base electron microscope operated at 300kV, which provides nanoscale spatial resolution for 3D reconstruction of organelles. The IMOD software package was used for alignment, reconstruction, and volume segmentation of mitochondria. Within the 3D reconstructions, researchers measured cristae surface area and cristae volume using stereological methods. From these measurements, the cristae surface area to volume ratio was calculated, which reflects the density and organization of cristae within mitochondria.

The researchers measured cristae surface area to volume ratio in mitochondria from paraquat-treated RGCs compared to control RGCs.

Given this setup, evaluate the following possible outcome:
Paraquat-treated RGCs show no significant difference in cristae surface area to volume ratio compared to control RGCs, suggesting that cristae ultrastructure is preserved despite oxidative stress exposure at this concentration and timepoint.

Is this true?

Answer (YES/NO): YES